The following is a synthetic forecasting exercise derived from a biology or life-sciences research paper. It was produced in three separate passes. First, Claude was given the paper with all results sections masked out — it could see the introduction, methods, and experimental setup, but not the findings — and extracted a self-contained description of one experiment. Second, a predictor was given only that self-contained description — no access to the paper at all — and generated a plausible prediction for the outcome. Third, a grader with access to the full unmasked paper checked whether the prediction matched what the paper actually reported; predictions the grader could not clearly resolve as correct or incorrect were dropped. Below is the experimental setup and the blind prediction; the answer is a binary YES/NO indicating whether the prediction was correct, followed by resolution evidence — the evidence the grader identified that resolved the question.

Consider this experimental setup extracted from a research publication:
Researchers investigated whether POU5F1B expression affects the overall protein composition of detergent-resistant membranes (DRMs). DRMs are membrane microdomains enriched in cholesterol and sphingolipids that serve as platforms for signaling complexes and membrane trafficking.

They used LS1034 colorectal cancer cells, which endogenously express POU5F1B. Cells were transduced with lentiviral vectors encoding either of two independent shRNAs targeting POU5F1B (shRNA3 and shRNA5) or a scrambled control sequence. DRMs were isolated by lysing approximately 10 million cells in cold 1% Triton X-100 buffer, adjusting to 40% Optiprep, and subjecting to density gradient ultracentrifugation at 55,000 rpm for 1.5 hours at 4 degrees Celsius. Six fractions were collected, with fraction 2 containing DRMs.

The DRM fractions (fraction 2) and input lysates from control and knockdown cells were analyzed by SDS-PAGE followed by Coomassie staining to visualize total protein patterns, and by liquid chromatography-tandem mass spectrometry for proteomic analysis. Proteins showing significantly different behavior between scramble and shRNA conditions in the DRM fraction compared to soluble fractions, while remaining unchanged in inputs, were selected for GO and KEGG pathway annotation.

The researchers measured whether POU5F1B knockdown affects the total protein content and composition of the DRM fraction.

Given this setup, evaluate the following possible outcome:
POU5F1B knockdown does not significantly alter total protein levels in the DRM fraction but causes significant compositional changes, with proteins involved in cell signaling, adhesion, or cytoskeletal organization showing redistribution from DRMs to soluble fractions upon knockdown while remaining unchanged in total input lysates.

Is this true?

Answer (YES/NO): NO